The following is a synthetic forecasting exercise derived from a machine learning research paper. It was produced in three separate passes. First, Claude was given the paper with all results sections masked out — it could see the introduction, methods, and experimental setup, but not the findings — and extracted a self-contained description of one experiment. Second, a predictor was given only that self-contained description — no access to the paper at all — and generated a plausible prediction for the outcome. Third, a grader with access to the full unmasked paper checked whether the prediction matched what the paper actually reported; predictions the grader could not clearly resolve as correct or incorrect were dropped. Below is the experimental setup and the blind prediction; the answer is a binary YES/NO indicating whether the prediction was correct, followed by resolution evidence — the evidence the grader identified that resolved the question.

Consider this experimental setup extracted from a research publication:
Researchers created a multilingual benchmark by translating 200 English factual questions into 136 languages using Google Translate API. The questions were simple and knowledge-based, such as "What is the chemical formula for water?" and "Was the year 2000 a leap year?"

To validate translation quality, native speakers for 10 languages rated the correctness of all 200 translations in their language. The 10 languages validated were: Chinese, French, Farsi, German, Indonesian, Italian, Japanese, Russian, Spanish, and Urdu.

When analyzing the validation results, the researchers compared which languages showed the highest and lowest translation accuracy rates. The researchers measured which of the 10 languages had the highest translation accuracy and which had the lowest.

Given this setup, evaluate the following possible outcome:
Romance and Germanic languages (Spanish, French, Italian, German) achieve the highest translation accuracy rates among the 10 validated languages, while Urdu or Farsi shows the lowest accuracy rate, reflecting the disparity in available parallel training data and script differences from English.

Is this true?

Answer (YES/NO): NO